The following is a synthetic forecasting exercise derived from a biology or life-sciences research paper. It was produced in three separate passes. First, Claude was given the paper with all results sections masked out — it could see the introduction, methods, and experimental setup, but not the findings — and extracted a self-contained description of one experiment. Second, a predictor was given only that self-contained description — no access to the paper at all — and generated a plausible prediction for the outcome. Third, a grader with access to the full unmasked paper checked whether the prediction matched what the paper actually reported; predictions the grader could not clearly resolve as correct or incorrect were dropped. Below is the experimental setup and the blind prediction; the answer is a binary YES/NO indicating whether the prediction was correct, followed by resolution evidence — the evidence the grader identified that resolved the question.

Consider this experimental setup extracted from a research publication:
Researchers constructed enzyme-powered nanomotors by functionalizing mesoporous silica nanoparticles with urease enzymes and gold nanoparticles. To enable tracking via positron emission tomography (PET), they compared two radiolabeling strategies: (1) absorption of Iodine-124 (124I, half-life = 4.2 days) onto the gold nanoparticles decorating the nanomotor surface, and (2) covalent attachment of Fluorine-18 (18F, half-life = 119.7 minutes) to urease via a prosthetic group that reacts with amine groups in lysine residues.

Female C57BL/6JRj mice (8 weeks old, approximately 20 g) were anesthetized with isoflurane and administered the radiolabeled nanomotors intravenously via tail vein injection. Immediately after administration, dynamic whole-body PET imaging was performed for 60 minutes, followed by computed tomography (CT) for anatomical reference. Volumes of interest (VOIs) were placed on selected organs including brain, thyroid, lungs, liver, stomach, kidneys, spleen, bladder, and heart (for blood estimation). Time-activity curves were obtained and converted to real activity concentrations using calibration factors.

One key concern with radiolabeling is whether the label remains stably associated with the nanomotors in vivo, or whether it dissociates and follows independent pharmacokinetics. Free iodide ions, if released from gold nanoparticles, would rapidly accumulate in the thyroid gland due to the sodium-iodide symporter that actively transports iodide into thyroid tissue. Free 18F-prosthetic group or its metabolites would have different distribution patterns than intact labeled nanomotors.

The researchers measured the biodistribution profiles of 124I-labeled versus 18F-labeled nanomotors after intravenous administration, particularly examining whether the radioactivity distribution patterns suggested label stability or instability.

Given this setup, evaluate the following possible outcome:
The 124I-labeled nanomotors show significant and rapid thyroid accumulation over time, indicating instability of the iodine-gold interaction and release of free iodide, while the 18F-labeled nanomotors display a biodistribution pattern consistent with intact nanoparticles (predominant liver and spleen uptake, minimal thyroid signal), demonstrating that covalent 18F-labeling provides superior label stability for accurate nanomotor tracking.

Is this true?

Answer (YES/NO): YES